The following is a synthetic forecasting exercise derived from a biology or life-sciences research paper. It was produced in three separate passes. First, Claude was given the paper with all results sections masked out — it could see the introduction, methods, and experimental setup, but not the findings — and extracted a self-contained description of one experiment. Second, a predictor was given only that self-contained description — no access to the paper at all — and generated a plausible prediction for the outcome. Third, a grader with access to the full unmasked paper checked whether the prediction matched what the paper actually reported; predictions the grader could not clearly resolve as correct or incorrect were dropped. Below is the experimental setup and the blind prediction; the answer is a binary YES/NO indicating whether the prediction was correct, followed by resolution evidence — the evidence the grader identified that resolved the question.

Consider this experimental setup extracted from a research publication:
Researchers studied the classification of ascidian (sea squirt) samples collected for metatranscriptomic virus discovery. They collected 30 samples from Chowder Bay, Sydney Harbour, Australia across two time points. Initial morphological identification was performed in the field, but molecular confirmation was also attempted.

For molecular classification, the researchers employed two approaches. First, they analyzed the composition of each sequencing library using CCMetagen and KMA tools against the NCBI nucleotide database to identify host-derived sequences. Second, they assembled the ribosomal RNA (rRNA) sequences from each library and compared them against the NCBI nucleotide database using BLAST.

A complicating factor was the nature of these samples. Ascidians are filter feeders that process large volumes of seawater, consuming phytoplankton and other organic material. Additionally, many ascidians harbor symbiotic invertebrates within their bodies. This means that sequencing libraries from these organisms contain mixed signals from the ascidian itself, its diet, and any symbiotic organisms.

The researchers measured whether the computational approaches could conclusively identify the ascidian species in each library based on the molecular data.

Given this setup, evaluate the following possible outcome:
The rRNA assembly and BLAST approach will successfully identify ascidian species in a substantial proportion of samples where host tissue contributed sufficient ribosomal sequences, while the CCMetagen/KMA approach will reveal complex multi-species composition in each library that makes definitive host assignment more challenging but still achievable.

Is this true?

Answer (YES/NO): NO